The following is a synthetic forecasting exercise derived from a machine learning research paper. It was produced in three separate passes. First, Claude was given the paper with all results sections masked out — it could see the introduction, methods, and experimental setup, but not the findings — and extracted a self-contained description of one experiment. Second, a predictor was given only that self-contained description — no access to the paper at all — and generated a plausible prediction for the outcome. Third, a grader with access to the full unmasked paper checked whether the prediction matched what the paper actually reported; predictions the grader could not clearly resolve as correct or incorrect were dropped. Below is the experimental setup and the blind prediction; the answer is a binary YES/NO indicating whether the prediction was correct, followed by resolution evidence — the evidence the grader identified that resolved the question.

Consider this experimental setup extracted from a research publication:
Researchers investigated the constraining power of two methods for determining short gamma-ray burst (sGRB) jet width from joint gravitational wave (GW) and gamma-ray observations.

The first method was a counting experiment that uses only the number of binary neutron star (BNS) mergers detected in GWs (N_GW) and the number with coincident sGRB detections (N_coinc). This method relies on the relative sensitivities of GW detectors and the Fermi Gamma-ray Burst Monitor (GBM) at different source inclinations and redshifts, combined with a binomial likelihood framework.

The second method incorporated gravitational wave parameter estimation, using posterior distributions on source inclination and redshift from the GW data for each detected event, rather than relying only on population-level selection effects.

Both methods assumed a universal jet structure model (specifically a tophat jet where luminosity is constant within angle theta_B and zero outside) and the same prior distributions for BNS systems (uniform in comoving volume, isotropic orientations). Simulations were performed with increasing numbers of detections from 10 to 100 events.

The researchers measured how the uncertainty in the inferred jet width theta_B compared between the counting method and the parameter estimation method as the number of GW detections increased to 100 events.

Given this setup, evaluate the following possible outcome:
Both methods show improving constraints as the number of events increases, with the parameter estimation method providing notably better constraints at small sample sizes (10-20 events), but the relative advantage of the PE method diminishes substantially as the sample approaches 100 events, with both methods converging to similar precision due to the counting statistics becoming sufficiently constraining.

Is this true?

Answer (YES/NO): YES